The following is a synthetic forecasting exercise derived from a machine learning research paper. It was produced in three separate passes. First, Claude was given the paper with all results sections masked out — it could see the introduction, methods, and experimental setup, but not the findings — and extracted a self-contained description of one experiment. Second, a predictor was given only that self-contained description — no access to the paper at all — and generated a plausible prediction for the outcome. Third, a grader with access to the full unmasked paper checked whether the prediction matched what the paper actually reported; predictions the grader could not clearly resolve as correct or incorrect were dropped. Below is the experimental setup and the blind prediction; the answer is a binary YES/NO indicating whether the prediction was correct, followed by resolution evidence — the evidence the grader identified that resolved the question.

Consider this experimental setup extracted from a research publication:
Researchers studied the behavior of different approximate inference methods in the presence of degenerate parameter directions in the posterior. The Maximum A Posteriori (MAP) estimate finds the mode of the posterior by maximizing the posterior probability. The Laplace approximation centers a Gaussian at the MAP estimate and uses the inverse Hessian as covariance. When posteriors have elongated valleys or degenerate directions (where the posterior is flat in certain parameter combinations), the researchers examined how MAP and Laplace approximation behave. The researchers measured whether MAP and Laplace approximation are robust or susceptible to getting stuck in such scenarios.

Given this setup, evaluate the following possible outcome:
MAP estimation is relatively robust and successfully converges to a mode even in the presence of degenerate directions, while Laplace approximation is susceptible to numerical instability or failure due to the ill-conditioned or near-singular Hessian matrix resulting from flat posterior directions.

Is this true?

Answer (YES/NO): NO